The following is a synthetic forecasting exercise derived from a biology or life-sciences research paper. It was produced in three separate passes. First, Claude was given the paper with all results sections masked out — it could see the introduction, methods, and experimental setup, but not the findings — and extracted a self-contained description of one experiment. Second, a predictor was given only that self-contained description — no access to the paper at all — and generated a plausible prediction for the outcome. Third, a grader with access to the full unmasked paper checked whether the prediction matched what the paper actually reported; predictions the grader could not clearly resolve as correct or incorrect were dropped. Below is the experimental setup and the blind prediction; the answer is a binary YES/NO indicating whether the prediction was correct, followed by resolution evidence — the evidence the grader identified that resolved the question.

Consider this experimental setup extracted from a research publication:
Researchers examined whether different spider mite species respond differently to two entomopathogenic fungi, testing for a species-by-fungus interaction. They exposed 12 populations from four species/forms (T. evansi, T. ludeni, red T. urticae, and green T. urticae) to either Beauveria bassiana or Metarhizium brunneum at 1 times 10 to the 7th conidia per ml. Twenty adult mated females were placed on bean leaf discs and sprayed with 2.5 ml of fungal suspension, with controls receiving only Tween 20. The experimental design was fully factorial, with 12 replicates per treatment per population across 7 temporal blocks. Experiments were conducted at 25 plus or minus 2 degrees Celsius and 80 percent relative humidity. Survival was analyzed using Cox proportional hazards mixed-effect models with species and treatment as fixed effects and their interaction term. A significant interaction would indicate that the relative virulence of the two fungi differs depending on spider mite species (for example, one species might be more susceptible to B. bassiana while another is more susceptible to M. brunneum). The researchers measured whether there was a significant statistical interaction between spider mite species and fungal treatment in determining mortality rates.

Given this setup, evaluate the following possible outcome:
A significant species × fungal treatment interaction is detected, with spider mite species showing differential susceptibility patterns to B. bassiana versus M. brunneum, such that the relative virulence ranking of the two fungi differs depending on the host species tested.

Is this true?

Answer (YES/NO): YES